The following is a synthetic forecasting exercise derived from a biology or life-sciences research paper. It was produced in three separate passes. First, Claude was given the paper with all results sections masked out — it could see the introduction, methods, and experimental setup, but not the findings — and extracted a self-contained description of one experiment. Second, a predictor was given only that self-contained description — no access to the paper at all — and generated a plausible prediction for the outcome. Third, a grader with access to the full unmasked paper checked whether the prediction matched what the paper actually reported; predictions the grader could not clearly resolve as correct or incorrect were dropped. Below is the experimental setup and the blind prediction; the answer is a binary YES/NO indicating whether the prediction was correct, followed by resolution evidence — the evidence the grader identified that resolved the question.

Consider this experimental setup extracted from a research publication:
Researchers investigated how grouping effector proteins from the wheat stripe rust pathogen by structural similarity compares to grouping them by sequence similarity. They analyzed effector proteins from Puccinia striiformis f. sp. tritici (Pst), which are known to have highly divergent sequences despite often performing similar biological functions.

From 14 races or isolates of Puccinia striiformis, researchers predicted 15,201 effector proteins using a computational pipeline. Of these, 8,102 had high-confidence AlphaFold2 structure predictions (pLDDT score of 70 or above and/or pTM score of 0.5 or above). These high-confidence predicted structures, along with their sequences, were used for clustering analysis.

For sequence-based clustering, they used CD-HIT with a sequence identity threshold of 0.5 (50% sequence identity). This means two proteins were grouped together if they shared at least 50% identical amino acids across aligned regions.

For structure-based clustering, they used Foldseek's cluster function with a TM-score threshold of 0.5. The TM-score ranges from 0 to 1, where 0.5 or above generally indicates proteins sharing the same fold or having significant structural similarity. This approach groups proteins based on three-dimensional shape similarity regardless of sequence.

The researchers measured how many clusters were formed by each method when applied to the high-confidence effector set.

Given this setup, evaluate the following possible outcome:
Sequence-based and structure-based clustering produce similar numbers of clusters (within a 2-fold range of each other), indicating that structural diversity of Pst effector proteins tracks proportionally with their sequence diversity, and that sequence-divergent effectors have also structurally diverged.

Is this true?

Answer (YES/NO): NO